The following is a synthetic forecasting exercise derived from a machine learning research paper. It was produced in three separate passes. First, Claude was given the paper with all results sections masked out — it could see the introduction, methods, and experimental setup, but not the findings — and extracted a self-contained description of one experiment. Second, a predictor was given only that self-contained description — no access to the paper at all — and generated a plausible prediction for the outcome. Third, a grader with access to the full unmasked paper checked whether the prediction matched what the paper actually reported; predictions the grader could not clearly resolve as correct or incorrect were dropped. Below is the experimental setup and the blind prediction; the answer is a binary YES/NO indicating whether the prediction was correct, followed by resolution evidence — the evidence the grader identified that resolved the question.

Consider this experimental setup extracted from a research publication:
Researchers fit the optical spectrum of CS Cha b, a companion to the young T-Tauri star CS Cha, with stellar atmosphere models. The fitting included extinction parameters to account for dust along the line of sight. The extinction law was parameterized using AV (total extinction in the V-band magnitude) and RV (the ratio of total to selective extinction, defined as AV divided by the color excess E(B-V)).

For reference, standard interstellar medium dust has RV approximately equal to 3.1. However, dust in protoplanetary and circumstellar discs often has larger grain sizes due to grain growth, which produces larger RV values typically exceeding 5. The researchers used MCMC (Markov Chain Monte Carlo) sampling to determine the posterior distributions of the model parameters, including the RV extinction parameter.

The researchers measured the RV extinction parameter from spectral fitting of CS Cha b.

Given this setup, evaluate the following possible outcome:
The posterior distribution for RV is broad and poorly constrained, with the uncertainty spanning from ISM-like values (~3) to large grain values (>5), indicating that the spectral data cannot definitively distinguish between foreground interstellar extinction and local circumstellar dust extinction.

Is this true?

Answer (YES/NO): NO